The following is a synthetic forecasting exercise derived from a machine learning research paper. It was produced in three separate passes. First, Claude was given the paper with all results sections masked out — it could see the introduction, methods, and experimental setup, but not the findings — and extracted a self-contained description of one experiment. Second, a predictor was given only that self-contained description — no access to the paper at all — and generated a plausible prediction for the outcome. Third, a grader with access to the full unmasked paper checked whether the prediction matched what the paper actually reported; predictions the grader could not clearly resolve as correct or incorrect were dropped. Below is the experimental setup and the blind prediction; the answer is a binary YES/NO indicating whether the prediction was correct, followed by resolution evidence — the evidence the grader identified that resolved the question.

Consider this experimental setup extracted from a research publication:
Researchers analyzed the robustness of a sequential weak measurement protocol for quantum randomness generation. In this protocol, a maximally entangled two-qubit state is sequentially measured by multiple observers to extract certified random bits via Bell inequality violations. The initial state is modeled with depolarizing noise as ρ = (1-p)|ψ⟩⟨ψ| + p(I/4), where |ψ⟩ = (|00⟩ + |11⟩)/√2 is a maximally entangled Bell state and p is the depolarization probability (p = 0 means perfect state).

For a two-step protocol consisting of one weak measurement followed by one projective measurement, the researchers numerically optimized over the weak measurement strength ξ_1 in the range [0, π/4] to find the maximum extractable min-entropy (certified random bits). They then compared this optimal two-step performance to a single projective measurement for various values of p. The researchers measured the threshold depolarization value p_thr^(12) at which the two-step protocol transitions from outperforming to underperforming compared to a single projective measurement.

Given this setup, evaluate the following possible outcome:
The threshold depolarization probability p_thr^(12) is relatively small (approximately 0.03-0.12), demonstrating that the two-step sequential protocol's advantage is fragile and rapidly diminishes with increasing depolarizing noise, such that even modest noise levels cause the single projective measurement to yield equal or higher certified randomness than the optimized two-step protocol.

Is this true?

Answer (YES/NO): NO